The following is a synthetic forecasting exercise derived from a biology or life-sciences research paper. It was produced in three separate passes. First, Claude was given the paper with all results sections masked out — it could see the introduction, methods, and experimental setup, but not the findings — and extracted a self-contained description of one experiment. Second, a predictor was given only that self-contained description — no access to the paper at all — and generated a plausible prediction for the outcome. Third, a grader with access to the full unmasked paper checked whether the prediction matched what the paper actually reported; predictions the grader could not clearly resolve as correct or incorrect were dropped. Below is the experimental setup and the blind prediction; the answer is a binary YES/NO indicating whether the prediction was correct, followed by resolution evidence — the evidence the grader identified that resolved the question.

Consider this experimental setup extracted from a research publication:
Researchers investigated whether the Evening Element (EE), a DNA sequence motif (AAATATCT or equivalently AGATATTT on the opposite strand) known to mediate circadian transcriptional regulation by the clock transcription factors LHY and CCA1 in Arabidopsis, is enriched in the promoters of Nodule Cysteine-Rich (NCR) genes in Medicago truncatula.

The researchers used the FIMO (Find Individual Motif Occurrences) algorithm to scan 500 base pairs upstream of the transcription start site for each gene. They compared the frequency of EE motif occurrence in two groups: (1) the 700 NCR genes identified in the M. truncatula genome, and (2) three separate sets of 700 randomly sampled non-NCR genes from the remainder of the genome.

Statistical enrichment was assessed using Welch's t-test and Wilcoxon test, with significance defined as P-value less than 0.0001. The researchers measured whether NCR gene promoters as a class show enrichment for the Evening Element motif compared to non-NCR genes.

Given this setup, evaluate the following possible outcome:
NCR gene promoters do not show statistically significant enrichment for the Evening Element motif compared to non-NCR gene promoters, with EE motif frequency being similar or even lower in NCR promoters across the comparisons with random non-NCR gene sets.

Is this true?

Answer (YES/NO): NO